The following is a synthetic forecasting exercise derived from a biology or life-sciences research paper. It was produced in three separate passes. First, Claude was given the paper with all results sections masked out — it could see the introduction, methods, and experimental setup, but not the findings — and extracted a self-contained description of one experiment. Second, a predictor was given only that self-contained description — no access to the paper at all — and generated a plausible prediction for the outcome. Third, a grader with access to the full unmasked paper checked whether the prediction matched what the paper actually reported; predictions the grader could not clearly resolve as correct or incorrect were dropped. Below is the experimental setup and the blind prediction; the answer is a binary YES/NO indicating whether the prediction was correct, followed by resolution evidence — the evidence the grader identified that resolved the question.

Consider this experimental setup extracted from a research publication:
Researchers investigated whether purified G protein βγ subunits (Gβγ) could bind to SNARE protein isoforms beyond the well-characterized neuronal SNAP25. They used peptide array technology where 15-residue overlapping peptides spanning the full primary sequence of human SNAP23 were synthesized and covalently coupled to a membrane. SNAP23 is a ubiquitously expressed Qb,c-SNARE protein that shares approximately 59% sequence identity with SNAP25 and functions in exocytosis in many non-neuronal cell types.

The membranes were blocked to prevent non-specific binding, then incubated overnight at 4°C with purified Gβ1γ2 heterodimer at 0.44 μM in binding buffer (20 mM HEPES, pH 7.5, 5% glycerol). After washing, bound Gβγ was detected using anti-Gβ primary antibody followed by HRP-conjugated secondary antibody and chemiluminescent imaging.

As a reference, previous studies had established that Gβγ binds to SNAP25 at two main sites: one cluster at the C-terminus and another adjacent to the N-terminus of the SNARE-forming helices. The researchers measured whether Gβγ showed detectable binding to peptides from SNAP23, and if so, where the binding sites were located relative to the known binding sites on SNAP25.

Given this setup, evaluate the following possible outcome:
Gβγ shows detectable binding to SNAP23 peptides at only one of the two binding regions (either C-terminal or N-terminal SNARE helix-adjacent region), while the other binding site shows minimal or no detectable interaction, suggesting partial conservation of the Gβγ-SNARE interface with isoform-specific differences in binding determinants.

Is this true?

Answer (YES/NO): YES